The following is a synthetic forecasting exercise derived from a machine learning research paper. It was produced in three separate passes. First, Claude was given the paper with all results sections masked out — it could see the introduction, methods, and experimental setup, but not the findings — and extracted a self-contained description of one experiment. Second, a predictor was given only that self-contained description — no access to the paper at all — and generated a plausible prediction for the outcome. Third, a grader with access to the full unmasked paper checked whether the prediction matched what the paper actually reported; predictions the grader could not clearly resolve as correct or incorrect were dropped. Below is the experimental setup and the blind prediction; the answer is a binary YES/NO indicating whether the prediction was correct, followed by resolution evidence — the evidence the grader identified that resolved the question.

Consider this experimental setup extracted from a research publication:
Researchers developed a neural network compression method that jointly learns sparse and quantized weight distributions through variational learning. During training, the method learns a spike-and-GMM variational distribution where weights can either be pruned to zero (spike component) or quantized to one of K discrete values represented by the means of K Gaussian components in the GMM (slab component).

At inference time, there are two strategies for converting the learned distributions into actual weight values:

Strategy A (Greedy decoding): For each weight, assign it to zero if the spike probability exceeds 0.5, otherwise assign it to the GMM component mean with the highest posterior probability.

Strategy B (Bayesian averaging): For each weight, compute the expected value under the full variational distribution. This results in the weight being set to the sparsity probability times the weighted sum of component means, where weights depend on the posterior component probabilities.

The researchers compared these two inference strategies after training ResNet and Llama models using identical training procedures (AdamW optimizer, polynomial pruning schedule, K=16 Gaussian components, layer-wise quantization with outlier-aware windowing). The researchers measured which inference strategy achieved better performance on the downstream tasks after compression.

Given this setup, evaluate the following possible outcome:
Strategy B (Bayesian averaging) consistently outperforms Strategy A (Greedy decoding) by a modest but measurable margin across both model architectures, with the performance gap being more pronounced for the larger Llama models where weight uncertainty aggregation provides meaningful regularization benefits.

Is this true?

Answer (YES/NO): NO